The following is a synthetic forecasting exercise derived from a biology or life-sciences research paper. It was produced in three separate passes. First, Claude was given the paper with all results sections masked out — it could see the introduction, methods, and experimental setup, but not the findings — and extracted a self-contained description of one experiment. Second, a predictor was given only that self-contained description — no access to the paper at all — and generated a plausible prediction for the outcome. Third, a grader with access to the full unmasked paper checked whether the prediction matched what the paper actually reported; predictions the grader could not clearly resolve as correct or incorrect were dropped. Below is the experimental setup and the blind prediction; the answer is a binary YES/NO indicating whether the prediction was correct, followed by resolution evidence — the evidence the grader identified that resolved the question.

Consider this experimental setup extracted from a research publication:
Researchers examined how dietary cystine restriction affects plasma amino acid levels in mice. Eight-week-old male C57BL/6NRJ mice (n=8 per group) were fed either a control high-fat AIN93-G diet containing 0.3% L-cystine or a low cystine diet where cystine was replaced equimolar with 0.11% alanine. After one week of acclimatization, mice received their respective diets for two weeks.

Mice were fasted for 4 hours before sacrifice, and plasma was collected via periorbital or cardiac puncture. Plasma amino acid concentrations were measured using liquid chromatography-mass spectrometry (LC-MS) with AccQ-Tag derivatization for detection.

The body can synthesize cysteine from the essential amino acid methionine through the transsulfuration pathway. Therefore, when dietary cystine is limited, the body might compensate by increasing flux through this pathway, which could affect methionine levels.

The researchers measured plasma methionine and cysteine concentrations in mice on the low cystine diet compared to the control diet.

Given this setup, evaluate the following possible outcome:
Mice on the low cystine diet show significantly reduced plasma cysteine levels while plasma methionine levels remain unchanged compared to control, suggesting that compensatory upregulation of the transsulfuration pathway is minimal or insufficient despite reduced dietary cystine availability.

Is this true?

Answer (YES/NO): NO